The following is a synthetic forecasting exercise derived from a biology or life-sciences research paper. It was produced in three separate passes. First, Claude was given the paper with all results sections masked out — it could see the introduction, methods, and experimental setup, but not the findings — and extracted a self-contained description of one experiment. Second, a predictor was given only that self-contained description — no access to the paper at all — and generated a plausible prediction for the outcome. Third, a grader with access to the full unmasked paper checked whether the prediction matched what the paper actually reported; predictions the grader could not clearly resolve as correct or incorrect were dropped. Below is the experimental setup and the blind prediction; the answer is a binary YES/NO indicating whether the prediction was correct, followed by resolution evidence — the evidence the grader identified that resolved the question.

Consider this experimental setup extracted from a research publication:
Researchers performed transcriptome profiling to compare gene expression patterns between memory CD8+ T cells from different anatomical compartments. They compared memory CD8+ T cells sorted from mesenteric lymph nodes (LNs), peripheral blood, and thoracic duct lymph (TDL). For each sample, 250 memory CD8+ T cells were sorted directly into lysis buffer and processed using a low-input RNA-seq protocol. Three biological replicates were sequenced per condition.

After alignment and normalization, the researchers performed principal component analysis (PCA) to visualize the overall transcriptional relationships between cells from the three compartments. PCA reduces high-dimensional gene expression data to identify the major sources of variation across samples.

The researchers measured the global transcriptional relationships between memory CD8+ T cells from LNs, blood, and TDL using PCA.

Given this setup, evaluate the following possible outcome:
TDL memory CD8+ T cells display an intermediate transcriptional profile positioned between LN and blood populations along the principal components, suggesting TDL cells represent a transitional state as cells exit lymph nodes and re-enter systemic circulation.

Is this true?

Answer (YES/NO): NO